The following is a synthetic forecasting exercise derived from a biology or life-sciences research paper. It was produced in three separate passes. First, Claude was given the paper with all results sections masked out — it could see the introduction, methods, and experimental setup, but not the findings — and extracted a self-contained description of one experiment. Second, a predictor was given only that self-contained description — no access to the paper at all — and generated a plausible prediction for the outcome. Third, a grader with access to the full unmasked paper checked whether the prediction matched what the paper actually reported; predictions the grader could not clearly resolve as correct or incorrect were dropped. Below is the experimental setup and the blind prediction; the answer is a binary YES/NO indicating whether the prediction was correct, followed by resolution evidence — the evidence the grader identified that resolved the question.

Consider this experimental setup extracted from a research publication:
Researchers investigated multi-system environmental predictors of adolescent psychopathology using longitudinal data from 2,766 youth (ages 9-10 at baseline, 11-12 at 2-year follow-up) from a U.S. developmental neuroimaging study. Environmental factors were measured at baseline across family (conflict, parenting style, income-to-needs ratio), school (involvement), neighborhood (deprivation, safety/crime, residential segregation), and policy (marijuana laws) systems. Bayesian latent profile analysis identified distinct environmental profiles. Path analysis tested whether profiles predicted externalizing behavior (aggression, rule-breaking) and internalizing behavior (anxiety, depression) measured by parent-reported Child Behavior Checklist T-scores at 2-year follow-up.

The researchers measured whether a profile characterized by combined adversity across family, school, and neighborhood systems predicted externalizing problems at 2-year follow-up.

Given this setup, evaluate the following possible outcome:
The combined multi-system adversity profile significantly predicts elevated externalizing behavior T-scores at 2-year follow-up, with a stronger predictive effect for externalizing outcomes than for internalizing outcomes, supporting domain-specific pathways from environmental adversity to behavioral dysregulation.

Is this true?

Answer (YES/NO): YES